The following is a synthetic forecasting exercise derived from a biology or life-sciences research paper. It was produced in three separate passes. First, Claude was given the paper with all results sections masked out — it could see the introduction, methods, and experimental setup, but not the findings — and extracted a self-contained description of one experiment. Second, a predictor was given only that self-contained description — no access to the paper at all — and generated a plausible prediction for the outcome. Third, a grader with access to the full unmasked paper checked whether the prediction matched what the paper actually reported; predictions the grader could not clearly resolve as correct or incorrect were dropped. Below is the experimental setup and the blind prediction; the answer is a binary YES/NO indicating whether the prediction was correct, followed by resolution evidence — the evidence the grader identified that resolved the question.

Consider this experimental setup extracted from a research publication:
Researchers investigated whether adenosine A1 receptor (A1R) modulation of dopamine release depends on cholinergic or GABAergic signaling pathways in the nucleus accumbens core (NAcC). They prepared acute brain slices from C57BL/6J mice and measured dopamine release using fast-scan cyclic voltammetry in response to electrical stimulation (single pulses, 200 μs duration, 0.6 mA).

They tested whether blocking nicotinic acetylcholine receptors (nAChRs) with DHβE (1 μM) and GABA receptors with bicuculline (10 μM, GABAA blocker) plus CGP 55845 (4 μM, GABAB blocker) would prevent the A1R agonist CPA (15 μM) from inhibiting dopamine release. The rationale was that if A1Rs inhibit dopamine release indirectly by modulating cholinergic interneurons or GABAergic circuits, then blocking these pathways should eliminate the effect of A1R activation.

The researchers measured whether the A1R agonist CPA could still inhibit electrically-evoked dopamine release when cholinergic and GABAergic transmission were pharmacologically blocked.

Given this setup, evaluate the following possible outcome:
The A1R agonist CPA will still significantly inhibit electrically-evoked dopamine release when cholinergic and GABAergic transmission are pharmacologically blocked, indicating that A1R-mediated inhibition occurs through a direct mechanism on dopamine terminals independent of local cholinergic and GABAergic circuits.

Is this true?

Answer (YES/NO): YES